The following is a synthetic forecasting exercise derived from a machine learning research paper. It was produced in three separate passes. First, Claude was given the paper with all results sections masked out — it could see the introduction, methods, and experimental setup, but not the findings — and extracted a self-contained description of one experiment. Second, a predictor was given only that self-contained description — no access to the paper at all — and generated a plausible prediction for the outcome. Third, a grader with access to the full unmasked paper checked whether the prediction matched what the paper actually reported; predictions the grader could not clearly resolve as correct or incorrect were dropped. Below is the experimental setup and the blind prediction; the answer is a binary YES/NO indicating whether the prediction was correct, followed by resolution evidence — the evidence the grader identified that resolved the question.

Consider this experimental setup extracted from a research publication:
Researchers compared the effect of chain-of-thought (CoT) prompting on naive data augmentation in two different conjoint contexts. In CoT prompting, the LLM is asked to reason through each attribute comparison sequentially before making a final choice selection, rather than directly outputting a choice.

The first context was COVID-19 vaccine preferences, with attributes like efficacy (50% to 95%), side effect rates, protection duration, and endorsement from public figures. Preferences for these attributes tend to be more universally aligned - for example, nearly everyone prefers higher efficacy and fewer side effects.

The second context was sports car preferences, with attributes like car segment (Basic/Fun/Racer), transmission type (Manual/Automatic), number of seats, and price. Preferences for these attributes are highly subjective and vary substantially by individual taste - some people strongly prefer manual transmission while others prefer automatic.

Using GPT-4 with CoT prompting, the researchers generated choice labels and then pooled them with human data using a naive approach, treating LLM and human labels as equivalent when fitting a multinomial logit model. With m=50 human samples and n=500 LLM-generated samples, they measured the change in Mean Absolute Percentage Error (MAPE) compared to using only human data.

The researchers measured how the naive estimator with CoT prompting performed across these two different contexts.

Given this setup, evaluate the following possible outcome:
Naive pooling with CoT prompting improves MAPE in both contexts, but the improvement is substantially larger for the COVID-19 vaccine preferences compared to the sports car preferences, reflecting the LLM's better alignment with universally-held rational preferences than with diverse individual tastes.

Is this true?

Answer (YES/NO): NO